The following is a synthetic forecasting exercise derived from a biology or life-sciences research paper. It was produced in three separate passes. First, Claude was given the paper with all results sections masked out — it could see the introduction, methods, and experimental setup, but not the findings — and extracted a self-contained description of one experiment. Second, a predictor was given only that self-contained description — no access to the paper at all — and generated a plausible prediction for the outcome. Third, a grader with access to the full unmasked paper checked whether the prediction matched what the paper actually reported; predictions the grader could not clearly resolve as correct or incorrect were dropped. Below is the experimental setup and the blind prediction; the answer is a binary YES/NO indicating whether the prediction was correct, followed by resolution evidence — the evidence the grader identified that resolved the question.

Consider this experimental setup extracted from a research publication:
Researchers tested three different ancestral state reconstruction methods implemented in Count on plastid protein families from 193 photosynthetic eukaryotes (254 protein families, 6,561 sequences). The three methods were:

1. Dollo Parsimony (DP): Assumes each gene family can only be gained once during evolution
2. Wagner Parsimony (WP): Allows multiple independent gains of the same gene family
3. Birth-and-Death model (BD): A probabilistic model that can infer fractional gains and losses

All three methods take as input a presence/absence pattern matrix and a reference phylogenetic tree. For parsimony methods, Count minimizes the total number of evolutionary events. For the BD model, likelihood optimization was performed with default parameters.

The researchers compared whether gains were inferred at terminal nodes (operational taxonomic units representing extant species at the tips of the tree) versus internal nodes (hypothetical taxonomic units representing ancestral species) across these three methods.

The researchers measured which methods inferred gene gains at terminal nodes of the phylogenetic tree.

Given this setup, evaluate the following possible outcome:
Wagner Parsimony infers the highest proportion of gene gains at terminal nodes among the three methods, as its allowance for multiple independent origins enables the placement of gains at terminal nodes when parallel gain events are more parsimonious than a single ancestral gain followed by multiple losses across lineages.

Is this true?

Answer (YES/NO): YES